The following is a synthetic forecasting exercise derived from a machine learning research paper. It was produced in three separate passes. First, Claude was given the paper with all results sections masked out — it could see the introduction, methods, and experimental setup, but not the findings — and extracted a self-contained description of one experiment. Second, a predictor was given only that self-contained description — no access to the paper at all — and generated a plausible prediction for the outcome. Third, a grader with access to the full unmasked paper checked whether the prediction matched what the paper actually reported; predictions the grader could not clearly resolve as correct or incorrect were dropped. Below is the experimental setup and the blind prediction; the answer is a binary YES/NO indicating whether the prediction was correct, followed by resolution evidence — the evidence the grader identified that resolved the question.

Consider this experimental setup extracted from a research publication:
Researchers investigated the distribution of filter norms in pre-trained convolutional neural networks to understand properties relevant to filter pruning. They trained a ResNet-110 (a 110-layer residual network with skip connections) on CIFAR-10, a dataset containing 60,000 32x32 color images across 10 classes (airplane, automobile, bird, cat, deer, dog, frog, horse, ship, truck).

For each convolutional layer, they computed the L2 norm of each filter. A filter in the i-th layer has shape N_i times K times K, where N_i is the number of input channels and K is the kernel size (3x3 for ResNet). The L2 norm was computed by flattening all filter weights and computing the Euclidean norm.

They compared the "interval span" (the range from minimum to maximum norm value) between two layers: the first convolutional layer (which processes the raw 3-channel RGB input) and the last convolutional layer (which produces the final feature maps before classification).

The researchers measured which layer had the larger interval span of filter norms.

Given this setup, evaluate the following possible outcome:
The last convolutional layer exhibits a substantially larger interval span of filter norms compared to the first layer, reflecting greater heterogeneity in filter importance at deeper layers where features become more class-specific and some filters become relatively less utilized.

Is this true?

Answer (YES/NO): NO